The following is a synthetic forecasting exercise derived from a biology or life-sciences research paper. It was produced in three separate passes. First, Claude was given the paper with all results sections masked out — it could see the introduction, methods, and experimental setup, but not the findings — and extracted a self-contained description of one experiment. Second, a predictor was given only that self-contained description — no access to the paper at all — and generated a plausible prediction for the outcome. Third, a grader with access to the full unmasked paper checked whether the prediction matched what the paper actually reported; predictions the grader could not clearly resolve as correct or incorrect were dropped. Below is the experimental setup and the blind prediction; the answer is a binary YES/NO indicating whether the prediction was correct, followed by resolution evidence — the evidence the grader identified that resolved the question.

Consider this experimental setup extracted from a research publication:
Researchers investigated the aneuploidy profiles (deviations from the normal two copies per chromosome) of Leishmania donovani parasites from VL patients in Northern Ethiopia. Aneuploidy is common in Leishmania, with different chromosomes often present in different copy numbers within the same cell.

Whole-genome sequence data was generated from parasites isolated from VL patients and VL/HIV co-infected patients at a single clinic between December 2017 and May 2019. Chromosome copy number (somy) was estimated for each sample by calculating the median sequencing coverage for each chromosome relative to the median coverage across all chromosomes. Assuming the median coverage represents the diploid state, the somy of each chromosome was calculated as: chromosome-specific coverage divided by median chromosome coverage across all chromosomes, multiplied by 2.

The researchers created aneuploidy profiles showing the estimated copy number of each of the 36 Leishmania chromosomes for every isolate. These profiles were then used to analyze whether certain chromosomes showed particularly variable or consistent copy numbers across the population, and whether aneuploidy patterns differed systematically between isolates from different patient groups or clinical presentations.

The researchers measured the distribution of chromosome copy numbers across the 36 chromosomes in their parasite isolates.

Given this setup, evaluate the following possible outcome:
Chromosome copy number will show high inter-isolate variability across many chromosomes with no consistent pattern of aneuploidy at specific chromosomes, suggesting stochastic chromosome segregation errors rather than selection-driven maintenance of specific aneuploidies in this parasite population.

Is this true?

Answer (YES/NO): NO